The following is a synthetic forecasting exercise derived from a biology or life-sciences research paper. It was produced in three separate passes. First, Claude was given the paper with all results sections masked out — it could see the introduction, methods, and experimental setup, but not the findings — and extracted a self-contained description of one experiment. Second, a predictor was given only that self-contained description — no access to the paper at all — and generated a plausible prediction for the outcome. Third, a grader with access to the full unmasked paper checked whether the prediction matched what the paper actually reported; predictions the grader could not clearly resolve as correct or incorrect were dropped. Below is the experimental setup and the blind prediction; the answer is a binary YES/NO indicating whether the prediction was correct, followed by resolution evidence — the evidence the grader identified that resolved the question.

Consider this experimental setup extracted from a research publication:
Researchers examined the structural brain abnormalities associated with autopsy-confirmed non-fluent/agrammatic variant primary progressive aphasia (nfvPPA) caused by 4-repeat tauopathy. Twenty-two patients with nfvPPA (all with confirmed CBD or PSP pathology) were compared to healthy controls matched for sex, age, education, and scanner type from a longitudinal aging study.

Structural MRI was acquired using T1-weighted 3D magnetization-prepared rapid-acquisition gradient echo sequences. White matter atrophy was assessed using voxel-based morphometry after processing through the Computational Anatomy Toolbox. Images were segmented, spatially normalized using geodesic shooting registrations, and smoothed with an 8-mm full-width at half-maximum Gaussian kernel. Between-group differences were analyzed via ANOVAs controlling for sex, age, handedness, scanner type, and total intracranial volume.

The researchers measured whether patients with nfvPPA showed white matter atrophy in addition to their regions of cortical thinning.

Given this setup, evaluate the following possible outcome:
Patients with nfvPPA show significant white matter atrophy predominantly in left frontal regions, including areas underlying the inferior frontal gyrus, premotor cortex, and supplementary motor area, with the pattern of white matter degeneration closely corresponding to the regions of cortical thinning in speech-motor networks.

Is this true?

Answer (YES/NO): NO